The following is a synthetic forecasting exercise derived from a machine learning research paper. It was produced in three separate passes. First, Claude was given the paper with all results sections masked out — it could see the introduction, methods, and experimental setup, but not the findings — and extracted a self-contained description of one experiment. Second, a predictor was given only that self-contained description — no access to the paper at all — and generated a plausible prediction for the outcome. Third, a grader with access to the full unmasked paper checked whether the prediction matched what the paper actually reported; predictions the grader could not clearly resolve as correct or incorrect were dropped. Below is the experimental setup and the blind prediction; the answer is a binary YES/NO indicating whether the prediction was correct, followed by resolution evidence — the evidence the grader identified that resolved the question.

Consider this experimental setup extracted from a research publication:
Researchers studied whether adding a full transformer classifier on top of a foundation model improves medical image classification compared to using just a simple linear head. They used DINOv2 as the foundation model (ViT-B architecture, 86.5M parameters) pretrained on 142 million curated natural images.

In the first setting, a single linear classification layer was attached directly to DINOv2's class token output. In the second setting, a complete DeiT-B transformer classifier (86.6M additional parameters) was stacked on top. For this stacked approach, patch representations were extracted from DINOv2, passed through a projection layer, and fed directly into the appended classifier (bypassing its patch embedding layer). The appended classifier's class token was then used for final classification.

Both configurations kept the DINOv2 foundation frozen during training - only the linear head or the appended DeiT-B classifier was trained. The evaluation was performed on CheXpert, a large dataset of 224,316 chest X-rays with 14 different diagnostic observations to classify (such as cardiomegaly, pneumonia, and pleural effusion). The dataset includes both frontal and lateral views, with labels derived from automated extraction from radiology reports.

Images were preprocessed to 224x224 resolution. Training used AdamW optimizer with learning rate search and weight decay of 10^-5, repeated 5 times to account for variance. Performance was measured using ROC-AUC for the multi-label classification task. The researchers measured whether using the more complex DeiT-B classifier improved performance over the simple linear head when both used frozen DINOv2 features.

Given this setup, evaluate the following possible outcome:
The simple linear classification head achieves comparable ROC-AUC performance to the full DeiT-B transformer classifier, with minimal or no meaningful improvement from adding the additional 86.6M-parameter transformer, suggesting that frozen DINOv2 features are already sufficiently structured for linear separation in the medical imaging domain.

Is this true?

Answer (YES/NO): YES